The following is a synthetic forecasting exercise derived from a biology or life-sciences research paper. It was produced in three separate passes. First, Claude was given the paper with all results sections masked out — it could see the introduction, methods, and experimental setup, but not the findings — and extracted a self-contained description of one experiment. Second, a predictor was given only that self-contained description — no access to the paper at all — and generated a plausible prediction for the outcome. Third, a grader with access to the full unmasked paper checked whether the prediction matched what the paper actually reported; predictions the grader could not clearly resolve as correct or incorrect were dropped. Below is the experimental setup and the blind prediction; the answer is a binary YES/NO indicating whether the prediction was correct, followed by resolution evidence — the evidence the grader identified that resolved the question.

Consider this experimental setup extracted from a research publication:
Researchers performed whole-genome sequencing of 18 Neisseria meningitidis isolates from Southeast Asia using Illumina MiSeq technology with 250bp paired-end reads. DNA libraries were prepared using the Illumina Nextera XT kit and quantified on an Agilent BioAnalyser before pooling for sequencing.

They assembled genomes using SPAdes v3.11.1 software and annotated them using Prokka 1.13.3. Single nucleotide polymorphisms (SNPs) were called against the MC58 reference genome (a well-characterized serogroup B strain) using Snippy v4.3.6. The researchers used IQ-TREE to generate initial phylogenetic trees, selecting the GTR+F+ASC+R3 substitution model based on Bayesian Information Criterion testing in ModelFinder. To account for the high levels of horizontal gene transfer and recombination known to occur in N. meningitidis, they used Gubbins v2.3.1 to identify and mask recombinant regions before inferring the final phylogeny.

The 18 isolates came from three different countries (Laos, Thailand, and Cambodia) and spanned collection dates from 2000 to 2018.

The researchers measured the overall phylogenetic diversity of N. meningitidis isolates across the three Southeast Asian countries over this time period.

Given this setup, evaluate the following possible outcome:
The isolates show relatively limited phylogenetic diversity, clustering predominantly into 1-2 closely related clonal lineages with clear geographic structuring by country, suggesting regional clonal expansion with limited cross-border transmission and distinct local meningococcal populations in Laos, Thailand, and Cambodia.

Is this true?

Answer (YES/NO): NO